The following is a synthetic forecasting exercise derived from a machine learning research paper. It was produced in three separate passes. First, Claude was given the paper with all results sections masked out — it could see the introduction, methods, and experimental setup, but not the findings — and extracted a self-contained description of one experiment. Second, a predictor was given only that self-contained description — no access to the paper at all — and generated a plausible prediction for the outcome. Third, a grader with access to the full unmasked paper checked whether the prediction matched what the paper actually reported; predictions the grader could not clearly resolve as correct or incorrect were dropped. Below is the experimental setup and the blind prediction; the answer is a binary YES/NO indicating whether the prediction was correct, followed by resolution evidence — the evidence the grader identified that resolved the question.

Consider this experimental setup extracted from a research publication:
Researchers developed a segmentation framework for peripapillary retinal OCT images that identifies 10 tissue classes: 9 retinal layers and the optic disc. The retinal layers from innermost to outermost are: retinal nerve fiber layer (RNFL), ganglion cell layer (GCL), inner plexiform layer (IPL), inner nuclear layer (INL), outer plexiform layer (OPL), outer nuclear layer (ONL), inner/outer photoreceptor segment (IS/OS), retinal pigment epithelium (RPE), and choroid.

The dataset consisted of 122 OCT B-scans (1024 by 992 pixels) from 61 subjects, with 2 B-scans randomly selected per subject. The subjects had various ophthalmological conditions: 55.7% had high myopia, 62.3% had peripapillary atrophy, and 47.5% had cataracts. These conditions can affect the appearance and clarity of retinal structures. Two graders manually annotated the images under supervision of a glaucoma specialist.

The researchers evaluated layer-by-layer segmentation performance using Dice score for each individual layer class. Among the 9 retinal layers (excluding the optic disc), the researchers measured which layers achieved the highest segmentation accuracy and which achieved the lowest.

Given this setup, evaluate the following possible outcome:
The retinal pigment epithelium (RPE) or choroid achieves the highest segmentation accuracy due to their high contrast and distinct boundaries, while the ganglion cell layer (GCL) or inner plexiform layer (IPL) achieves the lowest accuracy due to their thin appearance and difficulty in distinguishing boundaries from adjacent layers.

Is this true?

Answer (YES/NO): NO